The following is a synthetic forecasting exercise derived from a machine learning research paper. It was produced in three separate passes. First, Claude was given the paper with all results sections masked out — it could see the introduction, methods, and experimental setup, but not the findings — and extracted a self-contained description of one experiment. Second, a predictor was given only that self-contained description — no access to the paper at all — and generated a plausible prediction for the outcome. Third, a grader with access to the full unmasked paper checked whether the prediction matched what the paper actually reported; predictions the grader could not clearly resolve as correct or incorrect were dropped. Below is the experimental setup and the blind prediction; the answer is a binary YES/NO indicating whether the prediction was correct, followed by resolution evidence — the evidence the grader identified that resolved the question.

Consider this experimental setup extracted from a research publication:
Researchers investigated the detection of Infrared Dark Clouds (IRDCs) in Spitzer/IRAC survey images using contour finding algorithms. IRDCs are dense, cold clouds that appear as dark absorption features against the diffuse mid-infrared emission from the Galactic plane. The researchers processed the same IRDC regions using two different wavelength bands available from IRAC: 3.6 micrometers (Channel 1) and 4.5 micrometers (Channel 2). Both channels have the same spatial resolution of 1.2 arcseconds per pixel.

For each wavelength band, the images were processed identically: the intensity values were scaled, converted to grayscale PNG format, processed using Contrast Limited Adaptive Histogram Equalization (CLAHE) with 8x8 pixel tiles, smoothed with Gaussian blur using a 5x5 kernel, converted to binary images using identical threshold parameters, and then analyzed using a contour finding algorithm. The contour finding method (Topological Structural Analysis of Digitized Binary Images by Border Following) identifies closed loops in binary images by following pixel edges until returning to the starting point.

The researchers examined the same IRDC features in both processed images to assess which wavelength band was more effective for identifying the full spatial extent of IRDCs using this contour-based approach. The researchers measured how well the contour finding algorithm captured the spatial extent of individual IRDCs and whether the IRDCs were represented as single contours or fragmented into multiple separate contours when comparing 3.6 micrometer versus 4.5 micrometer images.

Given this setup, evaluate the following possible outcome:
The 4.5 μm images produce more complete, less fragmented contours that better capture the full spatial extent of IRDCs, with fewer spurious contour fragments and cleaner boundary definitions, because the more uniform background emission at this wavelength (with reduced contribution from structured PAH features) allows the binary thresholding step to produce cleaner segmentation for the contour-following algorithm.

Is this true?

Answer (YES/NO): NO